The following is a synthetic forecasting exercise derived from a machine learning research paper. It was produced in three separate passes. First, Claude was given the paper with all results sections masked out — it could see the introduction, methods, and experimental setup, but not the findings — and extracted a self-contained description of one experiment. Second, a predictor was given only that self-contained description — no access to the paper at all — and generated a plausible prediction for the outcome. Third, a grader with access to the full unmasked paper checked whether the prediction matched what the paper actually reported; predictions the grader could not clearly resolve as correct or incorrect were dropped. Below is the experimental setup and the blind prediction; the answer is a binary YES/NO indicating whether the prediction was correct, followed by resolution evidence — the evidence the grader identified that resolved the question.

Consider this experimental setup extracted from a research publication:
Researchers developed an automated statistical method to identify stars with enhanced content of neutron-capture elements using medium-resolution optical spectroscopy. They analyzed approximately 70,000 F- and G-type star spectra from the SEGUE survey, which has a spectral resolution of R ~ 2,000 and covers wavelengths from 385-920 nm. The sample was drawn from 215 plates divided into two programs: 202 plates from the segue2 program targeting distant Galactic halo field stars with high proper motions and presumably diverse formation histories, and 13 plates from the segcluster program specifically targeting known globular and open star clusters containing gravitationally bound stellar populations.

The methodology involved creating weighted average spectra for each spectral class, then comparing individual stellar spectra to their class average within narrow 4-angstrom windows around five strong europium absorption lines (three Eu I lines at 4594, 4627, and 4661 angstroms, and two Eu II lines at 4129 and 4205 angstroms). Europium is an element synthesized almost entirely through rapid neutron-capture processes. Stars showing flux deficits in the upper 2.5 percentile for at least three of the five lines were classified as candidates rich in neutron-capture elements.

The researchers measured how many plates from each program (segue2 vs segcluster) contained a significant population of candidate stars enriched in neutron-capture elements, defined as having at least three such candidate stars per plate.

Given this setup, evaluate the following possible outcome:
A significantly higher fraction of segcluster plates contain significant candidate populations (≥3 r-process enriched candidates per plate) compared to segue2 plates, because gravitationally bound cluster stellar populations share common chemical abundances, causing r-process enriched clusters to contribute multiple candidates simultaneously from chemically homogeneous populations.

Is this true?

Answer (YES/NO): YES